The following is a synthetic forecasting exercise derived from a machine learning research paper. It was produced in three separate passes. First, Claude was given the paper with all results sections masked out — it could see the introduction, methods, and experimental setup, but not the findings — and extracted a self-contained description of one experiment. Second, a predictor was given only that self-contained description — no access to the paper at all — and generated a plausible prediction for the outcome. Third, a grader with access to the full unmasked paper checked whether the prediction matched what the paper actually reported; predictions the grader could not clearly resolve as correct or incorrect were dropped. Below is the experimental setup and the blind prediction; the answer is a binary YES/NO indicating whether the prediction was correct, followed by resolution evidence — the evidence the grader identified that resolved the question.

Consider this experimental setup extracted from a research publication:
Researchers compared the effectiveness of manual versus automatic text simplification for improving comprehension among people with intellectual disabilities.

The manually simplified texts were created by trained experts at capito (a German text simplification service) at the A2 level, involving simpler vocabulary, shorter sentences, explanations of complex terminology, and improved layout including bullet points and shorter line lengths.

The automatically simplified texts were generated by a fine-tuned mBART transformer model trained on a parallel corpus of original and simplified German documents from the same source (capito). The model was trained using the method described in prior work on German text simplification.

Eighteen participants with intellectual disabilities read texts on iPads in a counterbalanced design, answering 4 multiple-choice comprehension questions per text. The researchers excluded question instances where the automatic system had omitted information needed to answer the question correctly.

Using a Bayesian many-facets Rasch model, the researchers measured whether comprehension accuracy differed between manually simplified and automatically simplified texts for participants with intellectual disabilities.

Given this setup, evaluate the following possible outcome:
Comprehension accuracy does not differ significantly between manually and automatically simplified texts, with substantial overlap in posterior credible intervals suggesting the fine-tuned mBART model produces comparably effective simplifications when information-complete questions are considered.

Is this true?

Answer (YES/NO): NO